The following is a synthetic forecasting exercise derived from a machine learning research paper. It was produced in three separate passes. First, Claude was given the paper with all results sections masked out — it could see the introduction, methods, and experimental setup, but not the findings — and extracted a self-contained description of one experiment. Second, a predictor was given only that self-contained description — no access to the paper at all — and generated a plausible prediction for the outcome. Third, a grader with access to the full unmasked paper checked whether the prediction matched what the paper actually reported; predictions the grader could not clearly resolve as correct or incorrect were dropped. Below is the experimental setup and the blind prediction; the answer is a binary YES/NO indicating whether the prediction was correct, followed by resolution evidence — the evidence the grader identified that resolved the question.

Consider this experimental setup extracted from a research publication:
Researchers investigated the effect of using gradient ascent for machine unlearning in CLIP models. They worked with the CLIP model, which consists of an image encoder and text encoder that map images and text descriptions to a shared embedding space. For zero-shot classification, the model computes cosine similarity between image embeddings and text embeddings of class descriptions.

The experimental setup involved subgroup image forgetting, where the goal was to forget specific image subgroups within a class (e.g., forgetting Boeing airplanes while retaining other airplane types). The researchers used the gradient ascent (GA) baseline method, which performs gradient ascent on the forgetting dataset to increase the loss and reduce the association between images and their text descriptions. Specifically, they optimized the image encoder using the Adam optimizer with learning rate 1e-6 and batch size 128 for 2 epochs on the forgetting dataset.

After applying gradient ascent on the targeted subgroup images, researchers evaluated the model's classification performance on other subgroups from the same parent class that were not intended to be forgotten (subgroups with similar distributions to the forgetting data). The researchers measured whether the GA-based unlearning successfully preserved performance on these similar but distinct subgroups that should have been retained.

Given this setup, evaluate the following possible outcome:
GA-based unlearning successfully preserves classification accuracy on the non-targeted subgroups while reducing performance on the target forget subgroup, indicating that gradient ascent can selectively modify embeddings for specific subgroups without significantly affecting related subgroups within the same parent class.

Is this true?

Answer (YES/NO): NO